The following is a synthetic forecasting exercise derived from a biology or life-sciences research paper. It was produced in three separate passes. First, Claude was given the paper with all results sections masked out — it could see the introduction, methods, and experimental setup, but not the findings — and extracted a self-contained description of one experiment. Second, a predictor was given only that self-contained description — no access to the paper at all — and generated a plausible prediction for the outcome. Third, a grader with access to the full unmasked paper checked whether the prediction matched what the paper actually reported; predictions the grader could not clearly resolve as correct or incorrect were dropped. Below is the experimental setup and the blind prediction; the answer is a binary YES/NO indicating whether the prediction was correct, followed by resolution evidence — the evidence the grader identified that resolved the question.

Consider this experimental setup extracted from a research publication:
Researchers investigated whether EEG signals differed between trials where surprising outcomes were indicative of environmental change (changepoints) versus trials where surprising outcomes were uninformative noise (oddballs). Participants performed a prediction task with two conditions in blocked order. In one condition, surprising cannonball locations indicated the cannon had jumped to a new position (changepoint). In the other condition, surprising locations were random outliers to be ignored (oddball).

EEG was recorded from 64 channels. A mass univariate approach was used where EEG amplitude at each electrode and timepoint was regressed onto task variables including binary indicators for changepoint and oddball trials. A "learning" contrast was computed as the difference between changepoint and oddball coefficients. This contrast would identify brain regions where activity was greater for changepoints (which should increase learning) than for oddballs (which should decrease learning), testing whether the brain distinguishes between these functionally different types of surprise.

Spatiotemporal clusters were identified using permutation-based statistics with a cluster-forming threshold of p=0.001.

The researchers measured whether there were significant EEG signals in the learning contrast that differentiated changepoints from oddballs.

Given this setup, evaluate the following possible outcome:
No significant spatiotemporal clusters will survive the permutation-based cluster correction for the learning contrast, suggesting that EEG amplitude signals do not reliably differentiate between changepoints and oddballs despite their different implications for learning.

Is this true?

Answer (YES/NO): NO